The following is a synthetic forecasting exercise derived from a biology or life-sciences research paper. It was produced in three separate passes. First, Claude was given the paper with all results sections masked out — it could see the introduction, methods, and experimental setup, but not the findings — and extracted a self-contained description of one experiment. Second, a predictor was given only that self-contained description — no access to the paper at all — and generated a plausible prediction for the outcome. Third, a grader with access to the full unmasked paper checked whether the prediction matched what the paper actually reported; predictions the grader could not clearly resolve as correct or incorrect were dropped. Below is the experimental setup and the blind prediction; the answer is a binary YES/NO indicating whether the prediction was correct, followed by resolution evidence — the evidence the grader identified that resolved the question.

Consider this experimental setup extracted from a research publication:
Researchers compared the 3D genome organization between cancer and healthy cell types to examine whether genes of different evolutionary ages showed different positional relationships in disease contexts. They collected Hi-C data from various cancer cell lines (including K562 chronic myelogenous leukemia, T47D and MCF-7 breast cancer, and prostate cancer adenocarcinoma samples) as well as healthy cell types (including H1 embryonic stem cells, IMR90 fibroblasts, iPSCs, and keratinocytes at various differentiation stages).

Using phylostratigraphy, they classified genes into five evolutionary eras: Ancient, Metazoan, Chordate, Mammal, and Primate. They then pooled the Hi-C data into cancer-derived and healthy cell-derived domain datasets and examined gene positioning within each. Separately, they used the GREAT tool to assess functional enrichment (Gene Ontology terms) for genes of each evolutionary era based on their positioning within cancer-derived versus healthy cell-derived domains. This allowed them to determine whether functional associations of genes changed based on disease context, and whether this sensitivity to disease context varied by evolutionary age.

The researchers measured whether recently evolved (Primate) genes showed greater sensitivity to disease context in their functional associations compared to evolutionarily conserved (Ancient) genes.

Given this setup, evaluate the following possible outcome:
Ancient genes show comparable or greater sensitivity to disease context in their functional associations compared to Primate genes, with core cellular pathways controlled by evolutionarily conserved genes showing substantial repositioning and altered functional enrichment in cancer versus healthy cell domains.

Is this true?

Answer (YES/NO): NO